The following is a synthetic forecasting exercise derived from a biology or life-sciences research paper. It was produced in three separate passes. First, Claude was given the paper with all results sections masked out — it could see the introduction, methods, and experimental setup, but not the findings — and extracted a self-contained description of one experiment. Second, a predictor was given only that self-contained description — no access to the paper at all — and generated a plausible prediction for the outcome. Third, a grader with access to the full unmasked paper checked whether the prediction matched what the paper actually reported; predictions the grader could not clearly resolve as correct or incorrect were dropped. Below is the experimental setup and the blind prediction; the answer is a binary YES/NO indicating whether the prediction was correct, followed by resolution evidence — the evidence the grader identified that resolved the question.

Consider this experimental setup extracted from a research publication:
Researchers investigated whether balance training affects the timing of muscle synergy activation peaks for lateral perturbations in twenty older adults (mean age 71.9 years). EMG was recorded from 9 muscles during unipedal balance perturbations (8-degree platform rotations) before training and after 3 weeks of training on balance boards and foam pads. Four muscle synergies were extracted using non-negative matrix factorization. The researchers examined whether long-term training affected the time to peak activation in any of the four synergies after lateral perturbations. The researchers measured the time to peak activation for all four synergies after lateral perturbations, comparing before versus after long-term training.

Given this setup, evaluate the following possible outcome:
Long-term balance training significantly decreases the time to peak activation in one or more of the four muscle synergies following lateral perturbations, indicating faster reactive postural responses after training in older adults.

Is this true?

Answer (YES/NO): NO